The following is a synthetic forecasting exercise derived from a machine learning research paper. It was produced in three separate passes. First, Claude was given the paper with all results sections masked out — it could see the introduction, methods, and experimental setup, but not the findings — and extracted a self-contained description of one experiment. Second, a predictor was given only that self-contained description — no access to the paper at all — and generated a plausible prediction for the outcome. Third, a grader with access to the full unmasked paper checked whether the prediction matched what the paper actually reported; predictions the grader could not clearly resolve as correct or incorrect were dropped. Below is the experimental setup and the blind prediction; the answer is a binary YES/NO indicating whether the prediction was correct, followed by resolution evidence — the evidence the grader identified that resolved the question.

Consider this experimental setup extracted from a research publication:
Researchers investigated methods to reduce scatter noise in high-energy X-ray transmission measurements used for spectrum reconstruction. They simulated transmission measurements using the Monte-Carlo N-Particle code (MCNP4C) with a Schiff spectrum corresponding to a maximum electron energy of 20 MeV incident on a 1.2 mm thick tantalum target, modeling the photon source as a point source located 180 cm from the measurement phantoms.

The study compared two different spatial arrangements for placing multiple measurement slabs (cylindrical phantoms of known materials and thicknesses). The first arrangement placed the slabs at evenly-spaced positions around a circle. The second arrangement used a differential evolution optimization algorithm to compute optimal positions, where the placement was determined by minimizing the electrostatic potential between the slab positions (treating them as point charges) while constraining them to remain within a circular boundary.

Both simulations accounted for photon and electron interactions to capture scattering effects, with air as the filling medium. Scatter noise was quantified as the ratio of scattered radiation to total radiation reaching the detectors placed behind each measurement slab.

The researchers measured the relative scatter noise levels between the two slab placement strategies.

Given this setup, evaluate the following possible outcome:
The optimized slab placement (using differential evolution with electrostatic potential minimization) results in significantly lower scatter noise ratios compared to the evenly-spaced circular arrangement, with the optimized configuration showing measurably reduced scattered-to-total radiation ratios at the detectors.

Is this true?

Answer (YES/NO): YES